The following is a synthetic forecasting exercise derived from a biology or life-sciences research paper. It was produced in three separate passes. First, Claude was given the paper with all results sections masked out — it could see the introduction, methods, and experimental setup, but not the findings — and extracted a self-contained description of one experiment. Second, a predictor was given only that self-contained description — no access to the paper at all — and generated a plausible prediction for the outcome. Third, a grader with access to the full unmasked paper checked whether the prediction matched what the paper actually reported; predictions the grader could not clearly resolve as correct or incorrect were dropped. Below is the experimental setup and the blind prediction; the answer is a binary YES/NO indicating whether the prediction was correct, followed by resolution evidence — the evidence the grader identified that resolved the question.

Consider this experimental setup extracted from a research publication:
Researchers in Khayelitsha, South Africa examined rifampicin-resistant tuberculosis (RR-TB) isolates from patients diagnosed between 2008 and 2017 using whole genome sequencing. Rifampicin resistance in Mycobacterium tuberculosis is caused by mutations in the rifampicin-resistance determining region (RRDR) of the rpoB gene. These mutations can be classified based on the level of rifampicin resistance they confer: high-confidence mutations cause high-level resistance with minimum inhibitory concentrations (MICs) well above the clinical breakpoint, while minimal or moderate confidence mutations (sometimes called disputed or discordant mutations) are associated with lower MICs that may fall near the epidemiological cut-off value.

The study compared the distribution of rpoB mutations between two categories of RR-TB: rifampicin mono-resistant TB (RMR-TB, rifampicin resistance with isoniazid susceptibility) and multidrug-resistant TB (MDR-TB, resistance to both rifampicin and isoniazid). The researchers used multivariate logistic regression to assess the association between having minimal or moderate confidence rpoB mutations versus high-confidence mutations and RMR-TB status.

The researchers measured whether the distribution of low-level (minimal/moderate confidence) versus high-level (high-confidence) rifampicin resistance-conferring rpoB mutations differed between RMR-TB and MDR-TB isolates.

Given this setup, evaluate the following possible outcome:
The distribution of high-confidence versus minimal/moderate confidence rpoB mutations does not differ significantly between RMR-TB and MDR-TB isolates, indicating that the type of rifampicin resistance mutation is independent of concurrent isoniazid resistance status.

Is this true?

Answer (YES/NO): NO